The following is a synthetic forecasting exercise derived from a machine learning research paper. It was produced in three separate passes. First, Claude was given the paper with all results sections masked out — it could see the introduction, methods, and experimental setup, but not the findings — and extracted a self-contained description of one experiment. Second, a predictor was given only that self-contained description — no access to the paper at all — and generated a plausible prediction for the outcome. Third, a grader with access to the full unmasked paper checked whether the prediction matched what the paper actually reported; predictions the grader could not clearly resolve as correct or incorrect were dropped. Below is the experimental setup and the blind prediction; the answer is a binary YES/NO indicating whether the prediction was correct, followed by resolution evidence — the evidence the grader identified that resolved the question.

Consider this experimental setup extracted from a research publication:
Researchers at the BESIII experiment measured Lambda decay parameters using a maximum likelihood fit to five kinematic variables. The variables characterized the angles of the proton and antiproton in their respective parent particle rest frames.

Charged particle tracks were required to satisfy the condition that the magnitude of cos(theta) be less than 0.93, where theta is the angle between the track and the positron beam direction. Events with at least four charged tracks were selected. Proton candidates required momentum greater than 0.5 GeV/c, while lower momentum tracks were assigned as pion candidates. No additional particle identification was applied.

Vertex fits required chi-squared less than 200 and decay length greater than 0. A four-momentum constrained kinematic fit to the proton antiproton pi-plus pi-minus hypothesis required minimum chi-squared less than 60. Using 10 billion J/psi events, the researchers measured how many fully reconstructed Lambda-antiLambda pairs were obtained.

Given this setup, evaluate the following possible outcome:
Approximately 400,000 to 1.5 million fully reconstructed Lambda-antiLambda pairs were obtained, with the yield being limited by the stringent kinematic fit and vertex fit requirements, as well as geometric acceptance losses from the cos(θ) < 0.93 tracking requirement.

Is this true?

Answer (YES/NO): NO